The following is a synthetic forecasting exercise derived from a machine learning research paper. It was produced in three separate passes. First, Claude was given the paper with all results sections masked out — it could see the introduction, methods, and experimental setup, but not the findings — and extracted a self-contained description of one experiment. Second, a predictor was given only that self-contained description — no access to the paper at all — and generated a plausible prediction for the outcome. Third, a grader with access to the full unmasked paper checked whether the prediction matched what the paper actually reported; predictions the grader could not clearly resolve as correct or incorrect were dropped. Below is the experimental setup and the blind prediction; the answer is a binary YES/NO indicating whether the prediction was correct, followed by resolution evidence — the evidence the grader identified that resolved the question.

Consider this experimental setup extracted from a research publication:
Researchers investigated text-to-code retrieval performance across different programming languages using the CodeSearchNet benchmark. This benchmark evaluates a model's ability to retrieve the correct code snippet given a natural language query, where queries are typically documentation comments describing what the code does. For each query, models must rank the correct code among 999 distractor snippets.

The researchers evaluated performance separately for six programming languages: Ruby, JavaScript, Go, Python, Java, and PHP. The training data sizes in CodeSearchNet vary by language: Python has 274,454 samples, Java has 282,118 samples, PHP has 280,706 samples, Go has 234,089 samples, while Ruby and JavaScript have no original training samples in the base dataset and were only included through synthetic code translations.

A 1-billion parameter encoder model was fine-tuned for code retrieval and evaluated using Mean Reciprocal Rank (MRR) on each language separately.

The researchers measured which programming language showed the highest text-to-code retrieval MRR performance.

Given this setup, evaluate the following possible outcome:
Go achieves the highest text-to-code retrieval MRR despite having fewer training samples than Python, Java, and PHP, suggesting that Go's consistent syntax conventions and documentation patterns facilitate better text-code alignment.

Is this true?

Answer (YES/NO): NO